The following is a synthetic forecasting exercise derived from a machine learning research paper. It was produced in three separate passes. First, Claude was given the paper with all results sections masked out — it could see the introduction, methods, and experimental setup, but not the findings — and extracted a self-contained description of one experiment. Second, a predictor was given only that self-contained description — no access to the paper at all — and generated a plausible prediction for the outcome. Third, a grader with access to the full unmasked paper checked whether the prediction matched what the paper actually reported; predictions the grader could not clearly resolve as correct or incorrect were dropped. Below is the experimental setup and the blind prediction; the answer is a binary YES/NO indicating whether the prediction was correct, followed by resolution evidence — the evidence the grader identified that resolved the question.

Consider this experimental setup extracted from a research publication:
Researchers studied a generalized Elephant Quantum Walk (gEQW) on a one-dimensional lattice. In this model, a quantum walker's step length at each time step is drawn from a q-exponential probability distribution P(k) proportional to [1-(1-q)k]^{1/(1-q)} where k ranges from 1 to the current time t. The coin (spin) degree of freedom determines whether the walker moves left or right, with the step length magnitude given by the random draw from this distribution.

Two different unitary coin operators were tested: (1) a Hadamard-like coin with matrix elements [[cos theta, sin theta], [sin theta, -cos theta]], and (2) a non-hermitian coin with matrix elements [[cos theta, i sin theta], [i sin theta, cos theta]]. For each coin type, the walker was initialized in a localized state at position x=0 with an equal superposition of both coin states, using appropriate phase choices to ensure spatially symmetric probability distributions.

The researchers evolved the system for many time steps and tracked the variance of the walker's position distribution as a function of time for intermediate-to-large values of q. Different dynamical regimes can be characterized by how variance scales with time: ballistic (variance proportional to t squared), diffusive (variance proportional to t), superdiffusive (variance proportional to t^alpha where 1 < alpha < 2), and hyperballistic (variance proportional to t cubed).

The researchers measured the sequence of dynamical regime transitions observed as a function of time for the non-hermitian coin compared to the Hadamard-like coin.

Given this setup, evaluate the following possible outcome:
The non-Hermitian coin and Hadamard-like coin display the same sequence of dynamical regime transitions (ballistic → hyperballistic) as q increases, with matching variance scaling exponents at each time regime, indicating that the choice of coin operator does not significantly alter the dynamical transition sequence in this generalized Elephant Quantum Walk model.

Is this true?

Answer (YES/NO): NO